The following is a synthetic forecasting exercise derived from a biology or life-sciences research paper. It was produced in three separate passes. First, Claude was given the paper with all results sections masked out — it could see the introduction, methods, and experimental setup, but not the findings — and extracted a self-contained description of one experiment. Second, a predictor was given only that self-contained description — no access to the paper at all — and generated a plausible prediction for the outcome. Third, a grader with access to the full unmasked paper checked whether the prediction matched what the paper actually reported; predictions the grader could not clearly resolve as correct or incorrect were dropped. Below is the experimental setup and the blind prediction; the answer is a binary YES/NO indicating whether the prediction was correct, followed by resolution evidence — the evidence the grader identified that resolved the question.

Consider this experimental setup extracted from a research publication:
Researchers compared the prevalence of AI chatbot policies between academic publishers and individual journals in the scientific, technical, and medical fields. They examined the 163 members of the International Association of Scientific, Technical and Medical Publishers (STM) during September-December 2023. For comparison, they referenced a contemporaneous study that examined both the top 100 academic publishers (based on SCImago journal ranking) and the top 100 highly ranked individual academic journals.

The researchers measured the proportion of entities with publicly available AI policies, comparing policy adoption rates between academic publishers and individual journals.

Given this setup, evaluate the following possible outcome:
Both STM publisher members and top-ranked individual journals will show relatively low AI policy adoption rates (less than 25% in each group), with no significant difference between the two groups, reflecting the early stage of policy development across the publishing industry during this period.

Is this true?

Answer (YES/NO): NO